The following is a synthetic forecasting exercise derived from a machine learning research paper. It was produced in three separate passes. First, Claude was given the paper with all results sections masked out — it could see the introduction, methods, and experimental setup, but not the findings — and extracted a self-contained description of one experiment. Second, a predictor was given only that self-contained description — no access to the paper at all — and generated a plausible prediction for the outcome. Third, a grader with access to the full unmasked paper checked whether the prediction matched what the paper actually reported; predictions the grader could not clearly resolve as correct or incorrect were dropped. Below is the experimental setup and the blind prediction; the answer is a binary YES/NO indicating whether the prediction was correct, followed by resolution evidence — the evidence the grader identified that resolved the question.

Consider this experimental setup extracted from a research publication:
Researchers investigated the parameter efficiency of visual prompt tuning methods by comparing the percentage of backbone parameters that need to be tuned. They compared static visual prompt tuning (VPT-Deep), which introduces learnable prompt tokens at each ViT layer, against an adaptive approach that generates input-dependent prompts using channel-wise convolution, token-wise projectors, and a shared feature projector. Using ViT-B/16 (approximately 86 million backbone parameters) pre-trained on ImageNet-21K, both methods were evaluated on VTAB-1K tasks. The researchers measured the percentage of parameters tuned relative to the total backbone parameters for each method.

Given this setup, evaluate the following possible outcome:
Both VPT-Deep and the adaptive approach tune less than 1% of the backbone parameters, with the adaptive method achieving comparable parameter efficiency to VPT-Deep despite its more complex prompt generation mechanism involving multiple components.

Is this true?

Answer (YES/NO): YES